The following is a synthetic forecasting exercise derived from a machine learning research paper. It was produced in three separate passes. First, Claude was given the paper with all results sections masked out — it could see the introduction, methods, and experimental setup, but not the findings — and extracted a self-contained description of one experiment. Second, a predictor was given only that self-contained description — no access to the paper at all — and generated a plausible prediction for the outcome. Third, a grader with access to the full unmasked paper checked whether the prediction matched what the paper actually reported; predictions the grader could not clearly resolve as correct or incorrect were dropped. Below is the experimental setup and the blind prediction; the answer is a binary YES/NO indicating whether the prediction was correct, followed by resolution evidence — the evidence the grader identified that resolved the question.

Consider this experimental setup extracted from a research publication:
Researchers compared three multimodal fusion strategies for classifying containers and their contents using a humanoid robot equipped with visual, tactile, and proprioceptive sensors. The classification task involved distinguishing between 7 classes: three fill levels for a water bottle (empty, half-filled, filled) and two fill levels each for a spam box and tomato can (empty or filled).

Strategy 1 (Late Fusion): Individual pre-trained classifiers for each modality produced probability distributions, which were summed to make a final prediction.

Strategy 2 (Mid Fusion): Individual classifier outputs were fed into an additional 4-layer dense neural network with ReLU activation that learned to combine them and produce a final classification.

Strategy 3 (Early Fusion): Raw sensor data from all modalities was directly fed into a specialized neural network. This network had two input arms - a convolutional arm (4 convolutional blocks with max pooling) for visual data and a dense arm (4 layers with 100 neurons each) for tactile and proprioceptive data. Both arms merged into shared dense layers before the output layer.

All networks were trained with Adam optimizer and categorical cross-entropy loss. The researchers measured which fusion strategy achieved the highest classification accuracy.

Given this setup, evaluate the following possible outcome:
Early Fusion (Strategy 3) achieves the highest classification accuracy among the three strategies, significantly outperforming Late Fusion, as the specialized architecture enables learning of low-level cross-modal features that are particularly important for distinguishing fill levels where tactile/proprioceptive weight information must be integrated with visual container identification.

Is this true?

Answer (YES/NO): NO